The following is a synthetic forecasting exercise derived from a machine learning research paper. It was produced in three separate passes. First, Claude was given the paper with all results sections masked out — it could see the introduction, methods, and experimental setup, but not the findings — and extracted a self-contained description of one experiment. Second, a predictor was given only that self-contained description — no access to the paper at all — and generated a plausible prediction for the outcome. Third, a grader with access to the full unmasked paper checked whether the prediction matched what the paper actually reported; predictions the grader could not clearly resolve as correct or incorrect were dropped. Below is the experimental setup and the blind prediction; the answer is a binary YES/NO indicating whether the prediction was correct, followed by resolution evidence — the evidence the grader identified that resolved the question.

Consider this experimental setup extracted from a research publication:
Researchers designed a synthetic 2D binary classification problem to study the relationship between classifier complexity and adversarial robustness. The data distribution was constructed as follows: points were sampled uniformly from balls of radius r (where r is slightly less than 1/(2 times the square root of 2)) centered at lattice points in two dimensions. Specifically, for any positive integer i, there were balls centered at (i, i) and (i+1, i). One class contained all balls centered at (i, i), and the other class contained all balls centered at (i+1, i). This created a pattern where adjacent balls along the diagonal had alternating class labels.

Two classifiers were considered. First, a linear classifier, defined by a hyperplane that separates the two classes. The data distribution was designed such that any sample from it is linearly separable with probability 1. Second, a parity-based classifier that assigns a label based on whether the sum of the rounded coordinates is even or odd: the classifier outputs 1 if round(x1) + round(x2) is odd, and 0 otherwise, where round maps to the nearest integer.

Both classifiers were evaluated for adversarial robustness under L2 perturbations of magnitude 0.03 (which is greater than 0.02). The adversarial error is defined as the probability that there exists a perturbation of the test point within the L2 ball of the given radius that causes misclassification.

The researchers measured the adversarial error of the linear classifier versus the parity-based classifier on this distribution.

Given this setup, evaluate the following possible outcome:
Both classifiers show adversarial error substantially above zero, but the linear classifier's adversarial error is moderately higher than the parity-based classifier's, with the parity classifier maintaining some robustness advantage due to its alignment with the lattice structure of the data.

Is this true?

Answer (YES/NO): NO